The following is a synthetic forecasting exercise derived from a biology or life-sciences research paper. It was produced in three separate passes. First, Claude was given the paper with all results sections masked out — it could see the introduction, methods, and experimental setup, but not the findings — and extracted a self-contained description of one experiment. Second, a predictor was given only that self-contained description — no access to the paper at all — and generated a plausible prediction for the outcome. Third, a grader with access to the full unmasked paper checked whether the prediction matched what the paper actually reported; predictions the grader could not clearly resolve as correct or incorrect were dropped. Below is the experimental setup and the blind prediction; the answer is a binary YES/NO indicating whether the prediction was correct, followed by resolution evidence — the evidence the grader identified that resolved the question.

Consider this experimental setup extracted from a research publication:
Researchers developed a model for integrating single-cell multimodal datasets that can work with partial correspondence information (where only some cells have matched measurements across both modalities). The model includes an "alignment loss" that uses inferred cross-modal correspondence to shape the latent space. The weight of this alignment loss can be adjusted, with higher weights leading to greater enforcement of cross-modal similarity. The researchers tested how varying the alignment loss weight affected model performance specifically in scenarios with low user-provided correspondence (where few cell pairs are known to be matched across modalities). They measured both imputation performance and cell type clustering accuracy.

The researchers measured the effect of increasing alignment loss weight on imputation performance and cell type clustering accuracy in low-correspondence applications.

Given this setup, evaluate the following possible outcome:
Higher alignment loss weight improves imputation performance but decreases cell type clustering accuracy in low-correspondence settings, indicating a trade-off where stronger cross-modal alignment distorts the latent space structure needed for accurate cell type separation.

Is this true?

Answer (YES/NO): YES